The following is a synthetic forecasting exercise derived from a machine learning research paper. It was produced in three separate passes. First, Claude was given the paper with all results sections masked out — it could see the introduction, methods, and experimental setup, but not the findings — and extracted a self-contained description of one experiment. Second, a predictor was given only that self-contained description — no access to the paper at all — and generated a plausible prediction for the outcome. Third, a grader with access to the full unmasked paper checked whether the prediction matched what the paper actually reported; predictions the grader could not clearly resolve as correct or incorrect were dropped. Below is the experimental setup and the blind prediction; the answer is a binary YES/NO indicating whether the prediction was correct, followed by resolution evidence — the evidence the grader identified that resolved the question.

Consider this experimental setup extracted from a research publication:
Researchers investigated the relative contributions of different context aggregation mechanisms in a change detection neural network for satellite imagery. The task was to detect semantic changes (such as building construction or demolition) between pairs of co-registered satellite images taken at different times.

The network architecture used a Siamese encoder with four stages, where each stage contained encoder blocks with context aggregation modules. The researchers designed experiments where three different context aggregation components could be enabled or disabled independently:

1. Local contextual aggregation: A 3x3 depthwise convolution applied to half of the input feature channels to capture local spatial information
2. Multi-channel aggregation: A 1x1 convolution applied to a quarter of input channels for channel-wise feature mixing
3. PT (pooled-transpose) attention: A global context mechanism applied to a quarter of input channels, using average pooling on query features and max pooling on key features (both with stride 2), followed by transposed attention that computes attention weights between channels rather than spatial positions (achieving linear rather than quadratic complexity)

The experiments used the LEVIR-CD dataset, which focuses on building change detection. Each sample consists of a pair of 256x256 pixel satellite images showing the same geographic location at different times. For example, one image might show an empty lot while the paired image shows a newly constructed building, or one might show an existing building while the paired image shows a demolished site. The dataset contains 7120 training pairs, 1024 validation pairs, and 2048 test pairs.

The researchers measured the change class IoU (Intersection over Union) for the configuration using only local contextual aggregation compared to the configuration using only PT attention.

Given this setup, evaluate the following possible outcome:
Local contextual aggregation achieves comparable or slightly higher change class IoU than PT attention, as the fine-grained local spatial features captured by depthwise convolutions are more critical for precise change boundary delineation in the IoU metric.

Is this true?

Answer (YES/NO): NO